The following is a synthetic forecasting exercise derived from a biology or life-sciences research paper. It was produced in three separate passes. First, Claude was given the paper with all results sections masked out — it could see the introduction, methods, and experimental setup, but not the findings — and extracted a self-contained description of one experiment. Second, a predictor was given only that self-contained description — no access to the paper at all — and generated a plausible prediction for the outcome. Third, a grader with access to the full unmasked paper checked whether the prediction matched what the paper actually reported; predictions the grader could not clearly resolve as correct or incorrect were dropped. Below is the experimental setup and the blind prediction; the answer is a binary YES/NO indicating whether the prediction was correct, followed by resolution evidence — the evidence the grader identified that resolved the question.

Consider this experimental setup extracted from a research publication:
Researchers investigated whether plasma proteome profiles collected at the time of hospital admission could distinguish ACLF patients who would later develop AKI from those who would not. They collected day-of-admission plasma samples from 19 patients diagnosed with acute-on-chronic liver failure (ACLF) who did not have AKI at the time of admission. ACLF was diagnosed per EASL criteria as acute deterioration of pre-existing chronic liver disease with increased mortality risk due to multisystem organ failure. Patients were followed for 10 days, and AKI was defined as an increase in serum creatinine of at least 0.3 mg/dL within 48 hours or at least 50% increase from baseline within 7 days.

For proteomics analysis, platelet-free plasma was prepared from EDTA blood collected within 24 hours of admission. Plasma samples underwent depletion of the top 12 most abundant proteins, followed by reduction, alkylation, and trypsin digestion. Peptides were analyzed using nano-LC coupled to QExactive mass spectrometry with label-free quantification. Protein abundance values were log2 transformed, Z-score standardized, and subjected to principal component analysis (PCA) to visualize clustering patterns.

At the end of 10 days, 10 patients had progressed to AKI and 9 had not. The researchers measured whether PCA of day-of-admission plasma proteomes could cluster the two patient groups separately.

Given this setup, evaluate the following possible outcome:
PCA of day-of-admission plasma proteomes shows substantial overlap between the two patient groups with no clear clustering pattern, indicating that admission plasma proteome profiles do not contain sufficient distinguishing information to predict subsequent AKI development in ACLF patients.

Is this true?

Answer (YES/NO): NO